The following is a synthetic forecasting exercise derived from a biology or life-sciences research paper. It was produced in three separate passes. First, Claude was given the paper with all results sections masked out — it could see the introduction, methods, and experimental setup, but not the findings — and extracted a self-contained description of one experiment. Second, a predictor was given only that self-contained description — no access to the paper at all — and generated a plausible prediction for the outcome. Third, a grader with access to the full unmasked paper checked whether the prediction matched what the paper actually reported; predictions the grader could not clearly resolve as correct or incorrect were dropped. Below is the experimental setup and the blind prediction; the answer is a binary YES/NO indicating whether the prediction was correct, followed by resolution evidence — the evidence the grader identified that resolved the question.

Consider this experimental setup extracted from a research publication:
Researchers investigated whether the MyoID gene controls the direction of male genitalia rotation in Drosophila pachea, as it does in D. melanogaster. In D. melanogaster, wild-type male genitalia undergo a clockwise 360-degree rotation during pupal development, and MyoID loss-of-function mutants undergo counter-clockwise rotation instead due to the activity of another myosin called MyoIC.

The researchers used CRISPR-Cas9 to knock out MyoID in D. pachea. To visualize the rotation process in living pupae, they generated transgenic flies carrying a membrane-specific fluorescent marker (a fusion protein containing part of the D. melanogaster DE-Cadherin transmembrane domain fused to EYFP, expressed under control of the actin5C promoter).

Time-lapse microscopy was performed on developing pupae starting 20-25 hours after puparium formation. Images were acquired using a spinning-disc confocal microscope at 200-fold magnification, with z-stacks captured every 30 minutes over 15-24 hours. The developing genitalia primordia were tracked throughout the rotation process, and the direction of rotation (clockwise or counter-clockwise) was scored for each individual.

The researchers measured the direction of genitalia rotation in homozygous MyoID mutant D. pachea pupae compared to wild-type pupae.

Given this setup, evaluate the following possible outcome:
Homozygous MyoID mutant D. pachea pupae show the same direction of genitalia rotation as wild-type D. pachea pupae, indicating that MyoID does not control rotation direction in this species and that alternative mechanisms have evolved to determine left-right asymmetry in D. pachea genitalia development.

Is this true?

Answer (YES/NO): NO